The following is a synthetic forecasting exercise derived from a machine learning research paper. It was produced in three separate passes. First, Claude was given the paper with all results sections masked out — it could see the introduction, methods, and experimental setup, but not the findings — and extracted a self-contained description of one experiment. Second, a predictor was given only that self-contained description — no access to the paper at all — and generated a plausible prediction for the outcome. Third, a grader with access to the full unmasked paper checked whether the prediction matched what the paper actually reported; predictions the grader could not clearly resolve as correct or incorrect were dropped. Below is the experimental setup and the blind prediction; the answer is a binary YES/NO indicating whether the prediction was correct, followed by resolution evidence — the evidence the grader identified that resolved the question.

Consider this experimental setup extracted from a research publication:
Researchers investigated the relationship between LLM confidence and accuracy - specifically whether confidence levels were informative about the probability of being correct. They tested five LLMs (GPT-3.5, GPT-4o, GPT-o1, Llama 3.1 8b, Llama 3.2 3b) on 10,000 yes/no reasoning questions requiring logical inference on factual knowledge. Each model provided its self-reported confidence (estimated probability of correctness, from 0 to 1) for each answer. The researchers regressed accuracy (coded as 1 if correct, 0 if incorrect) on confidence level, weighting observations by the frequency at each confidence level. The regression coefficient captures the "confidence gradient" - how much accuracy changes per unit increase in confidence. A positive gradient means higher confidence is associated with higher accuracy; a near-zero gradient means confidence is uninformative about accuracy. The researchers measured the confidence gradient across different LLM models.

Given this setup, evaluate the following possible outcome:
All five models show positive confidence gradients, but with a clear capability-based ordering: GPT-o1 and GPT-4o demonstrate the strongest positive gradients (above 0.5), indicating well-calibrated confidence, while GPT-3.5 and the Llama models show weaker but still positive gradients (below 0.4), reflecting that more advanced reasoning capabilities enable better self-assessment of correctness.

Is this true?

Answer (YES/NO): NO